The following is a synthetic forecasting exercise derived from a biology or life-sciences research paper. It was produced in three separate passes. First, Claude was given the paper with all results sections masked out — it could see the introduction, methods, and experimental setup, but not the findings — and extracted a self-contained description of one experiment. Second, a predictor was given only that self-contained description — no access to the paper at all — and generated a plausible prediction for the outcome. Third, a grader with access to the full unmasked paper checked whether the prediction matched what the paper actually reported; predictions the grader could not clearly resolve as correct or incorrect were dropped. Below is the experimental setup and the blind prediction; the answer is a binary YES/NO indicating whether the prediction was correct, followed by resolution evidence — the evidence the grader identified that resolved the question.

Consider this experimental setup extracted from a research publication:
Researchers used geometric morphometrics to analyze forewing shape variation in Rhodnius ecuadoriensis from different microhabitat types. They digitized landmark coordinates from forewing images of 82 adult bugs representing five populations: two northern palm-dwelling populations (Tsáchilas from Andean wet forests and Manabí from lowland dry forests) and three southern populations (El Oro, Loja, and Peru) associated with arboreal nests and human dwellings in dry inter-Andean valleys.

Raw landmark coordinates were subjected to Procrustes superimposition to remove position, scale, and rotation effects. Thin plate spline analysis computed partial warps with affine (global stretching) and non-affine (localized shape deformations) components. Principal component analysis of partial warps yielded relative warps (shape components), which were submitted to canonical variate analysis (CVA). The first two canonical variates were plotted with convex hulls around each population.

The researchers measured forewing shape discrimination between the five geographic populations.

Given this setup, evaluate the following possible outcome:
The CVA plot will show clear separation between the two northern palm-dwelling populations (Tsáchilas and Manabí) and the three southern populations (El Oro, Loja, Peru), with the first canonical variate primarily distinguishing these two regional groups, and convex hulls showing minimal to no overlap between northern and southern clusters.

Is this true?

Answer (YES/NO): NO